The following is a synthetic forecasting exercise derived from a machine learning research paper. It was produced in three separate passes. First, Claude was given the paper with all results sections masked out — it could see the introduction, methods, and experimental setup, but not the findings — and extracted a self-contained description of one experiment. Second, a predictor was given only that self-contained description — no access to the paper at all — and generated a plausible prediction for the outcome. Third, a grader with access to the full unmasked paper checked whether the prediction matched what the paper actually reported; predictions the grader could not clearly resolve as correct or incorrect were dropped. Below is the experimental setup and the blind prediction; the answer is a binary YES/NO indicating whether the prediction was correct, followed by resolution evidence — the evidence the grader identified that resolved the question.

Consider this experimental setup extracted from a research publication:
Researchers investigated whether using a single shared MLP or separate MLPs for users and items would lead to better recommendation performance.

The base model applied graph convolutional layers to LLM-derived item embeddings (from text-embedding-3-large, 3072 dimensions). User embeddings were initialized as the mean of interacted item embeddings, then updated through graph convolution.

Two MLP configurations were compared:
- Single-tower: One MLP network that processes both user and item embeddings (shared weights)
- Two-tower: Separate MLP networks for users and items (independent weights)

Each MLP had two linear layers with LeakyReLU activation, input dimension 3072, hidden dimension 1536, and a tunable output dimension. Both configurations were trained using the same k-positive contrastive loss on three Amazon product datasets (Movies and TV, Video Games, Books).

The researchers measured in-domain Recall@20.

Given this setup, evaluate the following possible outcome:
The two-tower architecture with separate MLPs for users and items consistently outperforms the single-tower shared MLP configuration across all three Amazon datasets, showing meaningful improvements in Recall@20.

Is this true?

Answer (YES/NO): NO